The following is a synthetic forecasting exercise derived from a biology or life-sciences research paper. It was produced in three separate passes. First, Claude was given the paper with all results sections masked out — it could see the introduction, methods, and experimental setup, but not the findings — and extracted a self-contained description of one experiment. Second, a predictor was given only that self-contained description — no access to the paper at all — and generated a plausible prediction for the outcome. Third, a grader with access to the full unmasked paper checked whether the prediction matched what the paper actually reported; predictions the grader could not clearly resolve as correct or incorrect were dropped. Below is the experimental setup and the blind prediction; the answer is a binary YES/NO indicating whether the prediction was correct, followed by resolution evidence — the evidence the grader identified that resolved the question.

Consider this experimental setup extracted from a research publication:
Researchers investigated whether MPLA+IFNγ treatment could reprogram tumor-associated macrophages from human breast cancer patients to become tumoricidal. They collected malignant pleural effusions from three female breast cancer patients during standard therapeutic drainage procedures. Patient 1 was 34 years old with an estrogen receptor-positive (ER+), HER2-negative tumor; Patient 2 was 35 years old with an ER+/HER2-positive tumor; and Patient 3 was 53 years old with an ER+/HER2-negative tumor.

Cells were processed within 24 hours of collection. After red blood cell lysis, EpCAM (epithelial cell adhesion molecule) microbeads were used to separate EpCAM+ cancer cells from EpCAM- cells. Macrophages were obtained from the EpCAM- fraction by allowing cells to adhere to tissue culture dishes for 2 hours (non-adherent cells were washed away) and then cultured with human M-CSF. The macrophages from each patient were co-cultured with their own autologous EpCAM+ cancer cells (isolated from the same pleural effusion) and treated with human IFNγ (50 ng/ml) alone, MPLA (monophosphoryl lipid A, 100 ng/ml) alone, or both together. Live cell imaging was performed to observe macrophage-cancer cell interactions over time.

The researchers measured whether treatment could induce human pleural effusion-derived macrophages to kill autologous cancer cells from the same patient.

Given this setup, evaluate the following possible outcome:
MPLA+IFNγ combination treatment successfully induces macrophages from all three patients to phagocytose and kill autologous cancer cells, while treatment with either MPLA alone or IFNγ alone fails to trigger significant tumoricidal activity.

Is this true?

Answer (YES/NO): NO